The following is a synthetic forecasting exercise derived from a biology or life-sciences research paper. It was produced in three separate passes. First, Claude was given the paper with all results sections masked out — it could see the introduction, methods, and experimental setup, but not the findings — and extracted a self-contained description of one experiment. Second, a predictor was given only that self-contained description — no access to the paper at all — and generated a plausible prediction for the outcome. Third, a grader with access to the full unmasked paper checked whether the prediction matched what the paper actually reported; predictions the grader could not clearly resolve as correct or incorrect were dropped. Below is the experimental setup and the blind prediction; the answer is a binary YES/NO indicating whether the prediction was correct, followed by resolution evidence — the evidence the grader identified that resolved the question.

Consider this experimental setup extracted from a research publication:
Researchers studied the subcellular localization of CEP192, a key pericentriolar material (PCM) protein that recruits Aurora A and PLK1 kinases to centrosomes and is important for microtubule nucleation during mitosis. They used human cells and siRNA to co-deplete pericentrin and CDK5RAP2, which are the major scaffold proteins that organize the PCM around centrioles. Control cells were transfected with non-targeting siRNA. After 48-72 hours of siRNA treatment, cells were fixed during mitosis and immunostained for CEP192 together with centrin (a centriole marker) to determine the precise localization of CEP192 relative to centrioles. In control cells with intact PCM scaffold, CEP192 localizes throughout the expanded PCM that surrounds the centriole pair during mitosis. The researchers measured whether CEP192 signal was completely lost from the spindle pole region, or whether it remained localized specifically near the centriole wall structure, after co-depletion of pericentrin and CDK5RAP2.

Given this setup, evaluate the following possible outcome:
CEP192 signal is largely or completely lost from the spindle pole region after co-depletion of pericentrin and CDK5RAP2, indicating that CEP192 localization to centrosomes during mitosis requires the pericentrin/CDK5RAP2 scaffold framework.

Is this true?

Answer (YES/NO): NO